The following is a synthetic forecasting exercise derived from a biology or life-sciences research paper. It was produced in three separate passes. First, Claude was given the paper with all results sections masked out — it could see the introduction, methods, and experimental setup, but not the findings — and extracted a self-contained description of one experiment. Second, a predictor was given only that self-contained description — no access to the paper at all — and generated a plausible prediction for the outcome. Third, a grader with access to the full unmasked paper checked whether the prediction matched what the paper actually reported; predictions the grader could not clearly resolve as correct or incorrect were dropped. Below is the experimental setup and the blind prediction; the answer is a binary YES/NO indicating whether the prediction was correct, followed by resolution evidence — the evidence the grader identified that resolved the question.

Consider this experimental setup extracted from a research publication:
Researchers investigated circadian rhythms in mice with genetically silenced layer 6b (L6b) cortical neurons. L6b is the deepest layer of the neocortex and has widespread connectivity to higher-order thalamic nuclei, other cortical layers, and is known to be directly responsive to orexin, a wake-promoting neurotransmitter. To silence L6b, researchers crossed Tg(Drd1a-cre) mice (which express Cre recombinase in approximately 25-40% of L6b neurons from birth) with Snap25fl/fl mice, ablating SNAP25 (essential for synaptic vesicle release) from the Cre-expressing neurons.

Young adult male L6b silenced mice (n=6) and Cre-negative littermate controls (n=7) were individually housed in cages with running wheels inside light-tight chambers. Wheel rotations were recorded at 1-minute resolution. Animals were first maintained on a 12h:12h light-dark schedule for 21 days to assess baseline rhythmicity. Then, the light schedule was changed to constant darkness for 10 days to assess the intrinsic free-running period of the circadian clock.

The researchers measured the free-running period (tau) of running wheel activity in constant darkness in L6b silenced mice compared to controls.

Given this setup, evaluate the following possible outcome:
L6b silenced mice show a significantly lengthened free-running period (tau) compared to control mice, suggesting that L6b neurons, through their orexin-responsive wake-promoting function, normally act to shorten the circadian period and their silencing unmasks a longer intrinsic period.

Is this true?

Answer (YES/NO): NO